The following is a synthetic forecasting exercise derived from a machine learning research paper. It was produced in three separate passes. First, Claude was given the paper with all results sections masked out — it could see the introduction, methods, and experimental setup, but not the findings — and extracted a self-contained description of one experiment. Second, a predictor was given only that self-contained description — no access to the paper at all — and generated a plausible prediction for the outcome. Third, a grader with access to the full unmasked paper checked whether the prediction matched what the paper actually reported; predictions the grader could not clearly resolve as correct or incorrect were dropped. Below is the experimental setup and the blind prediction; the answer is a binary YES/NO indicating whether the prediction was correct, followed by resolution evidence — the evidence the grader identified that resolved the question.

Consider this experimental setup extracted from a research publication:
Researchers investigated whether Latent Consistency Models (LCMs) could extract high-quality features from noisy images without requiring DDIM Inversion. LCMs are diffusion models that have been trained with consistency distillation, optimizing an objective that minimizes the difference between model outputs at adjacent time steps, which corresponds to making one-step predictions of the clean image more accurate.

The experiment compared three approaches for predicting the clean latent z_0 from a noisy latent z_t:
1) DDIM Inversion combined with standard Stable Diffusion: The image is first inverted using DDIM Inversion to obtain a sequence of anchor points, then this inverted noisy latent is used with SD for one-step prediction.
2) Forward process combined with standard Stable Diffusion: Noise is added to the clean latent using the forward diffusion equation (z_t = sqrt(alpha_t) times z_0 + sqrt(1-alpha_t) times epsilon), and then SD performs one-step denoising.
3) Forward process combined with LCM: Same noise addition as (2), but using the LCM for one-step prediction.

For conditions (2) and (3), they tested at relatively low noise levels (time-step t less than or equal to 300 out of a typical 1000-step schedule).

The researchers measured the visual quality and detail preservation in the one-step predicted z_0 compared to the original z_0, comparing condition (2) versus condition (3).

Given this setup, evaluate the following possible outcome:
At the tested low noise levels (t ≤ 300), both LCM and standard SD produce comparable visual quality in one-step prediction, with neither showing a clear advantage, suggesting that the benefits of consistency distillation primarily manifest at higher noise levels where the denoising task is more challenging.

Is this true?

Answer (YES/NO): NO